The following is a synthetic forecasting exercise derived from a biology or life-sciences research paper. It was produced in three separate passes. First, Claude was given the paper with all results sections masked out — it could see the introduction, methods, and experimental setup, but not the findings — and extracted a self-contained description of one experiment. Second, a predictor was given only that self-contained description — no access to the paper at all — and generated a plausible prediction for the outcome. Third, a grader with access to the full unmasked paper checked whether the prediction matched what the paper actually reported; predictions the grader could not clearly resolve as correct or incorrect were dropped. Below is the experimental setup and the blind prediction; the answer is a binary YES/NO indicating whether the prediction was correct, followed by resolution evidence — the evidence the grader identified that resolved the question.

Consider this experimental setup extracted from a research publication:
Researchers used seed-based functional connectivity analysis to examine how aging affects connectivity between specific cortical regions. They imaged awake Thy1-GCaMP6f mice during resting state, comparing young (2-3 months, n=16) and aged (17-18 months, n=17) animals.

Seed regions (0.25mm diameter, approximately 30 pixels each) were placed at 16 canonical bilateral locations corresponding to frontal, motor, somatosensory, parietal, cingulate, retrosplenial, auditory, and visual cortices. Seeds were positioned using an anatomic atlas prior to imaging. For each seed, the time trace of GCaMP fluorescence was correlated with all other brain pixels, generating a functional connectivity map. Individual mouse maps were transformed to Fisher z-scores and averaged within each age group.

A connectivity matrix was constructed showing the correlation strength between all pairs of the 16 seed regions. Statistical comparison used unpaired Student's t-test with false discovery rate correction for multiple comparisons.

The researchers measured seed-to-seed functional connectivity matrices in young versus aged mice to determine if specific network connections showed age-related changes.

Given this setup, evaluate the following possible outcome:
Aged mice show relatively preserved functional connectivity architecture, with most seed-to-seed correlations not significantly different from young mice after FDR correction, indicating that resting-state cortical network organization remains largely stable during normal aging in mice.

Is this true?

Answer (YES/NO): NO